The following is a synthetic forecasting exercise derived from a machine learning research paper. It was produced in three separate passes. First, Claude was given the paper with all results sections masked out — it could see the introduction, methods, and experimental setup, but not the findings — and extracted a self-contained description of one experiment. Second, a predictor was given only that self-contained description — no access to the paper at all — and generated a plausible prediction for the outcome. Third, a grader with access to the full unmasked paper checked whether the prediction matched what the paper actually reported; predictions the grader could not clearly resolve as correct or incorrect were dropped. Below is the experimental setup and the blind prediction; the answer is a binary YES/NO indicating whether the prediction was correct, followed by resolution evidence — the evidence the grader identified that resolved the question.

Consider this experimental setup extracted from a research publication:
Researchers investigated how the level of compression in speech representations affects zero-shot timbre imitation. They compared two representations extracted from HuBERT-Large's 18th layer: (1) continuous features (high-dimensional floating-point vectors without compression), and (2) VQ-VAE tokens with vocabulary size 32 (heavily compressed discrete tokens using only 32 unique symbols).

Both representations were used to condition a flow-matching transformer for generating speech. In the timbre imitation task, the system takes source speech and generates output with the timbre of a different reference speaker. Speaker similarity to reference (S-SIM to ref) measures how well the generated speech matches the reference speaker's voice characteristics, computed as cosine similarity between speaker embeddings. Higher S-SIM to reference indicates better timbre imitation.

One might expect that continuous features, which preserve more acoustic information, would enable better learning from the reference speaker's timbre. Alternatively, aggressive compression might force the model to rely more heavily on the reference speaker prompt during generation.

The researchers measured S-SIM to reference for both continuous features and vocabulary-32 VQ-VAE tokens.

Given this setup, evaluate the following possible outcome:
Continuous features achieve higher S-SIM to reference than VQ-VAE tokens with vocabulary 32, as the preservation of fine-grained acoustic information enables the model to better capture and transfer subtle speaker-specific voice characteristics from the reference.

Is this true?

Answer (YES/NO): NO